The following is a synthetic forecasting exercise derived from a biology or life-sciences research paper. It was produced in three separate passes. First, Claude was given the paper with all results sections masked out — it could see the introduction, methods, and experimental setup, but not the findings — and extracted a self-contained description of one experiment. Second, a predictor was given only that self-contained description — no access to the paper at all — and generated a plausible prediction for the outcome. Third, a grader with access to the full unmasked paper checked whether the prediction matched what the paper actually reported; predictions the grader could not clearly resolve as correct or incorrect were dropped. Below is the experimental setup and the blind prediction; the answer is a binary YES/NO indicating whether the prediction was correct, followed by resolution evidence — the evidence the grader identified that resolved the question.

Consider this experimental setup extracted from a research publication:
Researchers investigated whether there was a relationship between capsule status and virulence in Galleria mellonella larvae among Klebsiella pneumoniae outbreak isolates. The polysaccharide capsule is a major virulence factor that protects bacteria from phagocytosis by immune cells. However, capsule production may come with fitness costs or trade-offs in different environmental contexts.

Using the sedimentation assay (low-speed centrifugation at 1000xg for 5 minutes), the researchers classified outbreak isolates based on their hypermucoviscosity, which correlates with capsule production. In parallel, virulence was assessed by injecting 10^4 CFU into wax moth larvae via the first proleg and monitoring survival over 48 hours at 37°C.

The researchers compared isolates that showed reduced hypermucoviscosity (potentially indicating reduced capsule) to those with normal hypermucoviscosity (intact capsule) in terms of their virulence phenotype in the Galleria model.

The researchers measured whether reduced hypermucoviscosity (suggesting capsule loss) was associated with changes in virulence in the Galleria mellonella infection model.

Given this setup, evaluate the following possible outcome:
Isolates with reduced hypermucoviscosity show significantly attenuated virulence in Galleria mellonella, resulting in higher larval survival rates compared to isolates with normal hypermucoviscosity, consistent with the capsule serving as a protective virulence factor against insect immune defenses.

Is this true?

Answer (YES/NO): NO